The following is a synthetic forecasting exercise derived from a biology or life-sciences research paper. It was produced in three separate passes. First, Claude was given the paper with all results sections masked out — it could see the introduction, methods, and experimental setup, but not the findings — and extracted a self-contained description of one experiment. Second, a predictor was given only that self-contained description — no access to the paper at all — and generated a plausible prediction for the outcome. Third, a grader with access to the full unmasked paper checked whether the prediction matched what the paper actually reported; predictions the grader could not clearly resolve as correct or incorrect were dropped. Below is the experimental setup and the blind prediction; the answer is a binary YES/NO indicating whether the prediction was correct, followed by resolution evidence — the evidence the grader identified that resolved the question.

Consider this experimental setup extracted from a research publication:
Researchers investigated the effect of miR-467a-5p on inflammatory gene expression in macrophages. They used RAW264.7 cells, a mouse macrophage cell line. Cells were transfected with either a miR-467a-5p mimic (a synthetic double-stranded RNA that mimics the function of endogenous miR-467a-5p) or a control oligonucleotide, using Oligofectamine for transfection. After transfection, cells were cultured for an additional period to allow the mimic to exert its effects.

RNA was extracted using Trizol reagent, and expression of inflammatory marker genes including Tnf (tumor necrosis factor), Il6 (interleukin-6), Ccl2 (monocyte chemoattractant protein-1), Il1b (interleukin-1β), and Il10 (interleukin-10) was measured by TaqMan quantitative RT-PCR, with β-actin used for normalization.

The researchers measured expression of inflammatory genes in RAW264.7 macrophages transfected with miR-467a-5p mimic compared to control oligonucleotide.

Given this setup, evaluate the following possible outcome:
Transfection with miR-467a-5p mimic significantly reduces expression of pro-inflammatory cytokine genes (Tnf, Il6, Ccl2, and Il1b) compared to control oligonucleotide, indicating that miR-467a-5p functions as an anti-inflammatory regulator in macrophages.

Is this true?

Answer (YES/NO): NO